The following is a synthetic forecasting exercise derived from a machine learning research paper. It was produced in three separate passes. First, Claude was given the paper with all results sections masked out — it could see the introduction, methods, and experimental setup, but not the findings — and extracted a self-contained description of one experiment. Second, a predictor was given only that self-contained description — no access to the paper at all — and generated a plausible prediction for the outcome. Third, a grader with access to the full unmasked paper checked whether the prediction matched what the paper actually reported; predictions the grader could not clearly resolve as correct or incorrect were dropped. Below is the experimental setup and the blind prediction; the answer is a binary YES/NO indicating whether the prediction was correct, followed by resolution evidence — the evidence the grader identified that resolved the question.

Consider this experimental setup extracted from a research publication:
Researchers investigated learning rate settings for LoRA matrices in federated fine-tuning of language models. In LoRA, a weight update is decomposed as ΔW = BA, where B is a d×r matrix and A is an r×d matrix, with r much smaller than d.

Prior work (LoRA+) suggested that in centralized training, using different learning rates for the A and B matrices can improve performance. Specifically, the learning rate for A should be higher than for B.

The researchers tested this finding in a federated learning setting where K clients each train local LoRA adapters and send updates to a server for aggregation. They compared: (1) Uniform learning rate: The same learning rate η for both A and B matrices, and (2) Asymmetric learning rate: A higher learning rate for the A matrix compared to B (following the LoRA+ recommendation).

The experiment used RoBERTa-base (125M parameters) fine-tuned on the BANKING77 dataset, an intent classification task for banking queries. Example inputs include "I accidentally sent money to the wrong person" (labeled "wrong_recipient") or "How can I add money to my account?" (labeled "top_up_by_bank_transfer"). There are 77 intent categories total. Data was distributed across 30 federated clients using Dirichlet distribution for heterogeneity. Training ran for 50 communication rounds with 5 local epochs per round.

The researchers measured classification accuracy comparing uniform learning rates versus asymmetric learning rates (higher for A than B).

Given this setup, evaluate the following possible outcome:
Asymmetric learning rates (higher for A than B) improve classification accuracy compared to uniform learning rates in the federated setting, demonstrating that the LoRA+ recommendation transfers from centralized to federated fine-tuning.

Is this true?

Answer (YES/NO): NO